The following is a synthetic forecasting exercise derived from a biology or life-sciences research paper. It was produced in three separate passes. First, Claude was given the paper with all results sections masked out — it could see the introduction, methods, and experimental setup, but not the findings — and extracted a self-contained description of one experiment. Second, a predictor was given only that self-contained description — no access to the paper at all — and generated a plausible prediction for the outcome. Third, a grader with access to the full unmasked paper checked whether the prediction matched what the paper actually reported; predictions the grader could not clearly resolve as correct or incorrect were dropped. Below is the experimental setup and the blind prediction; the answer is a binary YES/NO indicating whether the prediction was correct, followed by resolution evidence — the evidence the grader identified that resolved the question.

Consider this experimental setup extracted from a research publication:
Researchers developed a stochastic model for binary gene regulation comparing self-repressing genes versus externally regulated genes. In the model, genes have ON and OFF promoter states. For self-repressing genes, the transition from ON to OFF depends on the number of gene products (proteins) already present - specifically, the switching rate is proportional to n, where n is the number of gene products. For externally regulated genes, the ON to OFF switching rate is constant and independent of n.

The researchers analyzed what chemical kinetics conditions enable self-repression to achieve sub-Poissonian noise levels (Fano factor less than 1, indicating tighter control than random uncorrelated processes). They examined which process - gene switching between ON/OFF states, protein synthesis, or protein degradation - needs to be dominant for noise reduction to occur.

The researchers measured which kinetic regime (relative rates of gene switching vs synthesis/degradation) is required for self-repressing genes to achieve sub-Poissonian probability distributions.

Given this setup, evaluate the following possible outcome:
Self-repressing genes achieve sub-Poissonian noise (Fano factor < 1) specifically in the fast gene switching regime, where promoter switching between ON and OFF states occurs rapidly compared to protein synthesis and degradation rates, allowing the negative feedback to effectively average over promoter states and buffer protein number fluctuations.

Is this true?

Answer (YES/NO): YES